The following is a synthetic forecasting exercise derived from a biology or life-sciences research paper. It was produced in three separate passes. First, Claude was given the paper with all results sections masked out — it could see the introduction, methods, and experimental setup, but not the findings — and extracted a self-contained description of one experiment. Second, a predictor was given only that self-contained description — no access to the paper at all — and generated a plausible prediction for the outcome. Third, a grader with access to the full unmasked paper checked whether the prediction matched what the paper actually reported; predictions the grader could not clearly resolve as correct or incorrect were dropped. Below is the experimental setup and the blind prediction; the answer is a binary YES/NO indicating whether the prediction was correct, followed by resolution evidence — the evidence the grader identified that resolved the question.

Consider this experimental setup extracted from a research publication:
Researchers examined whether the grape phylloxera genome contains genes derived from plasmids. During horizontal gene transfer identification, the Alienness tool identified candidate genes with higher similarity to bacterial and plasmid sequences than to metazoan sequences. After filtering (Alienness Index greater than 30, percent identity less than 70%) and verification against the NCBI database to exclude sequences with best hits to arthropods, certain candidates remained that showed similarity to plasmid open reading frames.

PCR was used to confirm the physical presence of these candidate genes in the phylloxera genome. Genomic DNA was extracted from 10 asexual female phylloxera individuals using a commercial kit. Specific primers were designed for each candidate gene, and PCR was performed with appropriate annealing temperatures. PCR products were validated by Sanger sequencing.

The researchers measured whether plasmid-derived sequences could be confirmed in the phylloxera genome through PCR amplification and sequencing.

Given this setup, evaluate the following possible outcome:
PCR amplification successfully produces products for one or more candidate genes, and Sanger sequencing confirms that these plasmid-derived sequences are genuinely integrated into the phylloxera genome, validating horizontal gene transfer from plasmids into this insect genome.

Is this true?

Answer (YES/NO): YES